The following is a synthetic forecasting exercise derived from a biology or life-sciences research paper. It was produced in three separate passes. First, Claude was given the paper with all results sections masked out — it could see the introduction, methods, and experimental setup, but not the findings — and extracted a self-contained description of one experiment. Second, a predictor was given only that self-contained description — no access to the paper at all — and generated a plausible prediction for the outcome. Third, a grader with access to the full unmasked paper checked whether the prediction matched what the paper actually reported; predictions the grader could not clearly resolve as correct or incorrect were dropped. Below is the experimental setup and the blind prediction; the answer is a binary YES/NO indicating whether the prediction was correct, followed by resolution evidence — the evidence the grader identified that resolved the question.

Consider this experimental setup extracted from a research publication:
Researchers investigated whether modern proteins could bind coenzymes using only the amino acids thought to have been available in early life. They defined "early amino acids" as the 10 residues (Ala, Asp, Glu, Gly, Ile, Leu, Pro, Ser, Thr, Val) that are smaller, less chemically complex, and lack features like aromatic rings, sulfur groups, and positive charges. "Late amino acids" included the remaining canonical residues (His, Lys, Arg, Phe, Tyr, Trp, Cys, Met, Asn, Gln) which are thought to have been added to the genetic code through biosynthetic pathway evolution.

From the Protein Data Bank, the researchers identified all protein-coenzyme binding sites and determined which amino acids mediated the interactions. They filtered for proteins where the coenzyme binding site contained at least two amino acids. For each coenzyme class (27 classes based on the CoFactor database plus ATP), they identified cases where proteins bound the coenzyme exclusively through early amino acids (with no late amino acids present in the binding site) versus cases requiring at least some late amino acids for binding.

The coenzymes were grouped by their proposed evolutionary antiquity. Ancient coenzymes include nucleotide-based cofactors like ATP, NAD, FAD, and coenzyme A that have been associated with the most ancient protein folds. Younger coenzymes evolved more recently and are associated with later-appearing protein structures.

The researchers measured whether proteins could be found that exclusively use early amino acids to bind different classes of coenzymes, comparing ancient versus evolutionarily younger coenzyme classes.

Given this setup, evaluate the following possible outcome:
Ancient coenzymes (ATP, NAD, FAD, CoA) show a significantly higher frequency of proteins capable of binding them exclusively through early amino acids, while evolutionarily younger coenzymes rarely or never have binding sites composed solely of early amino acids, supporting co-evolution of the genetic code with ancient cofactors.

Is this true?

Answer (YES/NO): YES